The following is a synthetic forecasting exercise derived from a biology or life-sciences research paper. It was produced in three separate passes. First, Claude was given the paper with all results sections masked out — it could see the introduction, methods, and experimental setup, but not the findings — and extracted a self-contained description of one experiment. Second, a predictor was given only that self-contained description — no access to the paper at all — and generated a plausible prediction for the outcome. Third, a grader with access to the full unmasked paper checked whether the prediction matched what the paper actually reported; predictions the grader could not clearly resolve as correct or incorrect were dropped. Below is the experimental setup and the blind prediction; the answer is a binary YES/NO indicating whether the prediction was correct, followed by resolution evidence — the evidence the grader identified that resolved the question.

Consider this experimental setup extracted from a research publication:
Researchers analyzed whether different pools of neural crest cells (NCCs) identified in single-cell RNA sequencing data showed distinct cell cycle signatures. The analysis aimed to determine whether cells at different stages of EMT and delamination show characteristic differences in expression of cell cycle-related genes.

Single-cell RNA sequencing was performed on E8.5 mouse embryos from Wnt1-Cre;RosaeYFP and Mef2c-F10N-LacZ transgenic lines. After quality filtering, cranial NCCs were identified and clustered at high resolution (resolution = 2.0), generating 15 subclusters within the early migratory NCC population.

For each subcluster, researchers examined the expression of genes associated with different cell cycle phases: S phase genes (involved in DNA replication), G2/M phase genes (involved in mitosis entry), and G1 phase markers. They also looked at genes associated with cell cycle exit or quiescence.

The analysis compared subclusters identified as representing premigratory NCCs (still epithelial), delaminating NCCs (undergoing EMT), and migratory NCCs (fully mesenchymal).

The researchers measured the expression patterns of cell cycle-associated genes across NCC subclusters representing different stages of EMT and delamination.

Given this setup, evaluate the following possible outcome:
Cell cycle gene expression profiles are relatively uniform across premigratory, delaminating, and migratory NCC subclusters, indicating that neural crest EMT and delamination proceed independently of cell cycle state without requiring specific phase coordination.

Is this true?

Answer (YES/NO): NO